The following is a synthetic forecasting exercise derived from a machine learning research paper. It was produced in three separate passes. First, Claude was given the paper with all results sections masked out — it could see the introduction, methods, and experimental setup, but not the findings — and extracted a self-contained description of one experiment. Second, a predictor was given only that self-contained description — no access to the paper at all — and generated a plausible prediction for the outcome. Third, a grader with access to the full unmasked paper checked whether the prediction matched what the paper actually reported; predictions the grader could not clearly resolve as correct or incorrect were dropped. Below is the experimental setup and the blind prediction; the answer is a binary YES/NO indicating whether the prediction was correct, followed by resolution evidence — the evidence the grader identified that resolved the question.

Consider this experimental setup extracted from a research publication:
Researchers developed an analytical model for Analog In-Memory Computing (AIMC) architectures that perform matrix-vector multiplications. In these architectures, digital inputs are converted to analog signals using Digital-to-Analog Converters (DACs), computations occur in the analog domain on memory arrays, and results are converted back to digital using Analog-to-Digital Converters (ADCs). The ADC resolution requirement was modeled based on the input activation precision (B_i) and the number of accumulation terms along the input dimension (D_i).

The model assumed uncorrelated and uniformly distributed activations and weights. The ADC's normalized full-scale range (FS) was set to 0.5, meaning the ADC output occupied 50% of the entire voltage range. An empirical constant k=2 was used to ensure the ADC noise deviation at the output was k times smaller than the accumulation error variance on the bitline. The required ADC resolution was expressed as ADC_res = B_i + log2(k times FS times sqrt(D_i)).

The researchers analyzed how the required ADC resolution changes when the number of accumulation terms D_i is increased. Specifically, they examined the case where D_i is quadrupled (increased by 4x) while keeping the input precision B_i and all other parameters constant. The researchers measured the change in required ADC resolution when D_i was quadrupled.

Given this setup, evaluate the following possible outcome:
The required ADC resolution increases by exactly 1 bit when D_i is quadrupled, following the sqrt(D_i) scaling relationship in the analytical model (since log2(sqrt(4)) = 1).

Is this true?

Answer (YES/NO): YES